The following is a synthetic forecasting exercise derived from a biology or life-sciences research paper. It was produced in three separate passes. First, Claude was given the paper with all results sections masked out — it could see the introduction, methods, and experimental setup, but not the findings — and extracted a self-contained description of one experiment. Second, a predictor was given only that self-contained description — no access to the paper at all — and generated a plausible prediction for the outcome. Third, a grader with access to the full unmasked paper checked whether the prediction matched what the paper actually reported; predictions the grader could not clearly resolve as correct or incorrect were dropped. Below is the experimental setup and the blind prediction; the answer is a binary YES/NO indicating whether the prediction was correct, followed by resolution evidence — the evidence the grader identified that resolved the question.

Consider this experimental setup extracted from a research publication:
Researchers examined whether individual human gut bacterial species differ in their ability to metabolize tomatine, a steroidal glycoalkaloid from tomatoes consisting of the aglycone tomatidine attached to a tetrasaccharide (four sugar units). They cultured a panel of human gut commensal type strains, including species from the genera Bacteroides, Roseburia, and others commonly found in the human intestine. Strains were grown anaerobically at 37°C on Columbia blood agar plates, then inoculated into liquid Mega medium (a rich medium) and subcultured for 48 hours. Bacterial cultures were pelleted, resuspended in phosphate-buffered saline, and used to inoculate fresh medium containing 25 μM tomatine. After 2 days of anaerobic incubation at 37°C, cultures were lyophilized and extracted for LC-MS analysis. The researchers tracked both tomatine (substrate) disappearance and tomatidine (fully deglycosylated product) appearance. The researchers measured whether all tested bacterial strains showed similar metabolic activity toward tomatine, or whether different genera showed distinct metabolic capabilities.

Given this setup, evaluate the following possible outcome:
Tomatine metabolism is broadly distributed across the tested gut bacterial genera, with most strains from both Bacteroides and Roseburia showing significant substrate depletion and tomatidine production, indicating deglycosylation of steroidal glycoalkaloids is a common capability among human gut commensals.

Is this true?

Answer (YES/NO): NO